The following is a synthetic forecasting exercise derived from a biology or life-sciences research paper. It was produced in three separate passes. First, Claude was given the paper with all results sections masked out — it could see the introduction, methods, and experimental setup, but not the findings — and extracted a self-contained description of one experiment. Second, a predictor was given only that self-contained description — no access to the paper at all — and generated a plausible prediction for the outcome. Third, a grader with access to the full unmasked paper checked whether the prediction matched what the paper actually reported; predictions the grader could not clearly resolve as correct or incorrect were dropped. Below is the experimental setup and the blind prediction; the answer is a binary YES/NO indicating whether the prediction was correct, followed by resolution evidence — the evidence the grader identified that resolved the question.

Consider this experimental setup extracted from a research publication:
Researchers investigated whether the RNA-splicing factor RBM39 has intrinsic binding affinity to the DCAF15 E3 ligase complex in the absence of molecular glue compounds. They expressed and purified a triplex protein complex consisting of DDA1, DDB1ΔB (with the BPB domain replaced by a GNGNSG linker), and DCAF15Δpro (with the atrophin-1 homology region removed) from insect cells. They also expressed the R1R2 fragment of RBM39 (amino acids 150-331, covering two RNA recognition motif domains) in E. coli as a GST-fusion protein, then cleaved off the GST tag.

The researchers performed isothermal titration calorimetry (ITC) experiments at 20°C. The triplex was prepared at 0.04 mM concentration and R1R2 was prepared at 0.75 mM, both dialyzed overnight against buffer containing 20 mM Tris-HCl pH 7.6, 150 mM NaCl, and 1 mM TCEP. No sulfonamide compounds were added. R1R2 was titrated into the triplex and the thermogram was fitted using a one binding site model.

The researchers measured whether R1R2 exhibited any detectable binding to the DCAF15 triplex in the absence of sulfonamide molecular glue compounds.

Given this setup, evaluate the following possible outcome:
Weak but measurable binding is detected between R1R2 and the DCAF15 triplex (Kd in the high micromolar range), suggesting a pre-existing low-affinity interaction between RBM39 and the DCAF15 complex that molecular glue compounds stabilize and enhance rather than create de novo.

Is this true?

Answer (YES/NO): NO